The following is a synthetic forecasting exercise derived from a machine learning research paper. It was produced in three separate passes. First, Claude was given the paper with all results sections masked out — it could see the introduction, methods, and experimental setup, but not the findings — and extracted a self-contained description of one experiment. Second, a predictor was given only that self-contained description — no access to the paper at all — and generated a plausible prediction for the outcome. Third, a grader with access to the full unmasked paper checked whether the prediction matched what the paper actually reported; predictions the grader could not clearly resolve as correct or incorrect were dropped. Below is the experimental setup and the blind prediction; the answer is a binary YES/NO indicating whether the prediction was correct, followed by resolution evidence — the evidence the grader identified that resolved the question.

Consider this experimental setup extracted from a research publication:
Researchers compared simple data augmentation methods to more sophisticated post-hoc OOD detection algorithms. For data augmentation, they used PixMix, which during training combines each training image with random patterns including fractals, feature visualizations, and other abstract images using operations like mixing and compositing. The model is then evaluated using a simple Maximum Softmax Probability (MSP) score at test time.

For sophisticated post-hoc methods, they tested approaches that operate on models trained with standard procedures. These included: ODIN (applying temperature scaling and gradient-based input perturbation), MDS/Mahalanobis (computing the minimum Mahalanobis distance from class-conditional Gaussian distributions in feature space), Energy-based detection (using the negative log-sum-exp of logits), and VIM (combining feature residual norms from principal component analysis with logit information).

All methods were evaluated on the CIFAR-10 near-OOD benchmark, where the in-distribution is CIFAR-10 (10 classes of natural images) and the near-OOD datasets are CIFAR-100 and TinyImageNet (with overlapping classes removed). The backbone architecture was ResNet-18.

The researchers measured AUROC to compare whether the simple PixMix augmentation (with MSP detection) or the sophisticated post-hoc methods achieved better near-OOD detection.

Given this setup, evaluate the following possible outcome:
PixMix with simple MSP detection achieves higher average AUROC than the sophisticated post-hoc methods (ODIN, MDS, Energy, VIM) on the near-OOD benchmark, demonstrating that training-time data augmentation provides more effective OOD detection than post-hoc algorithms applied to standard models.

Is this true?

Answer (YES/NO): YES